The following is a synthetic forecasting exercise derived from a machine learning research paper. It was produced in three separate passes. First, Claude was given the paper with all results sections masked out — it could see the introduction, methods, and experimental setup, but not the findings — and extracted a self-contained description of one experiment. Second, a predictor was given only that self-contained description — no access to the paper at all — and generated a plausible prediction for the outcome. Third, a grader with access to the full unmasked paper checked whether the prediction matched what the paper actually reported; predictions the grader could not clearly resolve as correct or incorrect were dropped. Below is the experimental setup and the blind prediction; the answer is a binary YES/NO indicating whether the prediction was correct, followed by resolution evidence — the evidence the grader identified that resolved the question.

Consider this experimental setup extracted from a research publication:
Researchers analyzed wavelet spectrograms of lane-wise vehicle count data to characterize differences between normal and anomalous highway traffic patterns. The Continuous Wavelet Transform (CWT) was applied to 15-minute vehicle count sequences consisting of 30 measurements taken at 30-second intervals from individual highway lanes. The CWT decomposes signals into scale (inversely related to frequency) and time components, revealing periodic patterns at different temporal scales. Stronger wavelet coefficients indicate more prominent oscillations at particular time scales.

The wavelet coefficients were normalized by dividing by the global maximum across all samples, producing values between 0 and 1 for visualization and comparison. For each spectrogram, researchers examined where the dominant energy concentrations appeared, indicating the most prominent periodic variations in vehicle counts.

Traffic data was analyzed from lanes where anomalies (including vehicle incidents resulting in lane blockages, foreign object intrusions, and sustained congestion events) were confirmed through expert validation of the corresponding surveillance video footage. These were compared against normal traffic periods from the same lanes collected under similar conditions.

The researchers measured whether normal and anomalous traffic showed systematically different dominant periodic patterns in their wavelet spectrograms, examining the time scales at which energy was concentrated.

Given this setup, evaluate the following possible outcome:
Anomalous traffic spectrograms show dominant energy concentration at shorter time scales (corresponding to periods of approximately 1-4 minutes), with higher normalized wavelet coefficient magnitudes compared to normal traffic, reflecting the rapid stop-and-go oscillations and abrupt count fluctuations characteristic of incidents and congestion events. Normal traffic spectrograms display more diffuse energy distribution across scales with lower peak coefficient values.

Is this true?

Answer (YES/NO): NO